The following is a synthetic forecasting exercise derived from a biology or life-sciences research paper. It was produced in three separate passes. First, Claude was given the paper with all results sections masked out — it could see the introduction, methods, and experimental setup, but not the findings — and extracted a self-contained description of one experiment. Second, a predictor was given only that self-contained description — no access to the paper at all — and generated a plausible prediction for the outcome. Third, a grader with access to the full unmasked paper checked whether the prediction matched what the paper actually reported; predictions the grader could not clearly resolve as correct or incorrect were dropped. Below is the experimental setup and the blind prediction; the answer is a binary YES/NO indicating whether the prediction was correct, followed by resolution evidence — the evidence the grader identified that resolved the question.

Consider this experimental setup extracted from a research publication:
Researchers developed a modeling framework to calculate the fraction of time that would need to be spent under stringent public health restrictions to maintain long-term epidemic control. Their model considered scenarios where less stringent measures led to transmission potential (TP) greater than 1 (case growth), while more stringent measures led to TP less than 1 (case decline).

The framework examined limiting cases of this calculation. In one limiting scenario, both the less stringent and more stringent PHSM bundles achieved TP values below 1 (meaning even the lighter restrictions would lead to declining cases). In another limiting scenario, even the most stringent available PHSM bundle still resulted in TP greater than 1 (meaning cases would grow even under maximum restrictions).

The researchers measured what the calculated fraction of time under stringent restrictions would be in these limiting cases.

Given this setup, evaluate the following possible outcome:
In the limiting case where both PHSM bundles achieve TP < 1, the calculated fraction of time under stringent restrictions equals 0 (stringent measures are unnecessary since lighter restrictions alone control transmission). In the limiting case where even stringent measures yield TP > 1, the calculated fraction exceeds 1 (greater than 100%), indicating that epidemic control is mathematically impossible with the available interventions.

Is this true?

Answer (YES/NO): NO